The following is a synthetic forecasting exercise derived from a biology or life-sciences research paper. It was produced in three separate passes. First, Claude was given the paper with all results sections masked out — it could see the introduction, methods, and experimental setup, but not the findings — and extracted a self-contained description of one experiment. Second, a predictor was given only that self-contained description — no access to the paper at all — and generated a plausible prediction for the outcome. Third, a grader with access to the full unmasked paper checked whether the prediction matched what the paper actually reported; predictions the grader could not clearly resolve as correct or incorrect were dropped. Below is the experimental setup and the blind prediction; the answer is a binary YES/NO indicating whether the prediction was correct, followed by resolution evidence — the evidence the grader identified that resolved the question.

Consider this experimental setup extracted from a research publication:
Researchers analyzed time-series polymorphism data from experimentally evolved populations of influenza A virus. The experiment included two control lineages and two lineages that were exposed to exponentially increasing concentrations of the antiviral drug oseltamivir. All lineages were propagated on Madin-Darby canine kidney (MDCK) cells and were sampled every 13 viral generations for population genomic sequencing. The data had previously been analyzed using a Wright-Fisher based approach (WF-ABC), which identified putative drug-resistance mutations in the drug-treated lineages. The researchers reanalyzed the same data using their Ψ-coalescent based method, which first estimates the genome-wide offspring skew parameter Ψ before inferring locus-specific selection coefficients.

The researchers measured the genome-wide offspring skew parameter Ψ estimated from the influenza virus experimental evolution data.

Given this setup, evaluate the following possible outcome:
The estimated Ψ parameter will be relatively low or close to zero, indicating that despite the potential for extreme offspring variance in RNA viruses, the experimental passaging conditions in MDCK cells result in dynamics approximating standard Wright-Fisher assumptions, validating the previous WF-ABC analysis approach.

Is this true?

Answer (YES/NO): NO